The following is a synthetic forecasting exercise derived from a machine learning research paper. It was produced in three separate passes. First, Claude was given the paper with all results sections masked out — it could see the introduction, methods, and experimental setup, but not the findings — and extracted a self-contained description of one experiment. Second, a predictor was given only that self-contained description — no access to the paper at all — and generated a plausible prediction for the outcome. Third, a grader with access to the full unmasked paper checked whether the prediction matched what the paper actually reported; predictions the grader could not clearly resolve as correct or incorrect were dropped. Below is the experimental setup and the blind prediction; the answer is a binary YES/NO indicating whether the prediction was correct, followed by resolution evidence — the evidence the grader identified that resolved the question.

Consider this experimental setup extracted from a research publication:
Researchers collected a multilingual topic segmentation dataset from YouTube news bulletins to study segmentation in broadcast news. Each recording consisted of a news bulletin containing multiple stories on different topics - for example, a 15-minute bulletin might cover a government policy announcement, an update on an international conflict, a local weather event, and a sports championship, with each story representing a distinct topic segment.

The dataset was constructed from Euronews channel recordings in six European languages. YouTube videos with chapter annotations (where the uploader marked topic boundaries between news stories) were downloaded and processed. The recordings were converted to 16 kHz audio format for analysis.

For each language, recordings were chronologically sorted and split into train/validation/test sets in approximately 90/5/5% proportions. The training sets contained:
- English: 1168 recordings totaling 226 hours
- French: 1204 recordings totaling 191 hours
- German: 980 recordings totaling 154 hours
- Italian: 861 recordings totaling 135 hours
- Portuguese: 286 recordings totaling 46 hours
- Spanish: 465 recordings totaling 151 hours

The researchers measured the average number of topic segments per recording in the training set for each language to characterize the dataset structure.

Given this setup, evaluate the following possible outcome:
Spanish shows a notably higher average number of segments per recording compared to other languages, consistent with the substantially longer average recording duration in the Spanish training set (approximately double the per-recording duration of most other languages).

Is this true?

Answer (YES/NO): YES